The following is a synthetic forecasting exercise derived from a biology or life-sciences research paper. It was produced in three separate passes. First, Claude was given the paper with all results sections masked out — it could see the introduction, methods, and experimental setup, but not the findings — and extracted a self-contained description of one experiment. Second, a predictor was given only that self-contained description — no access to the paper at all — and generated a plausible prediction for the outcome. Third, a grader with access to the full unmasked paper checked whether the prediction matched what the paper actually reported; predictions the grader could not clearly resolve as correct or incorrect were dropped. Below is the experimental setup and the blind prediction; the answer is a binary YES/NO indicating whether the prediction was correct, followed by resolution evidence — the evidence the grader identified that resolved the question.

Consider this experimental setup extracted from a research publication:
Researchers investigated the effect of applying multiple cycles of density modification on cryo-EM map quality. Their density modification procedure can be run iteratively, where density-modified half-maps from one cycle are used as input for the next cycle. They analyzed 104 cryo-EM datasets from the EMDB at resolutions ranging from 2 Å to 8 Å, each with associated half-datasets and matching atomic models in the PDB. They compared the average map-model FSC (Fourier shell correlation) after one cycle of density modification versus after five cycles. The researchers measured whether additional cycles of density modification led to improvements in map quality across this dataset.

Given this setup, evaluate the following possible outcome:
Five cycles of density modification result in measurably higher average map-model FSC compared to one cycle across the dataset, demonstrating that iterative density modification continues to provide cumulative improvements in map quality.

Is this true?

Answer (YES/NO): NO